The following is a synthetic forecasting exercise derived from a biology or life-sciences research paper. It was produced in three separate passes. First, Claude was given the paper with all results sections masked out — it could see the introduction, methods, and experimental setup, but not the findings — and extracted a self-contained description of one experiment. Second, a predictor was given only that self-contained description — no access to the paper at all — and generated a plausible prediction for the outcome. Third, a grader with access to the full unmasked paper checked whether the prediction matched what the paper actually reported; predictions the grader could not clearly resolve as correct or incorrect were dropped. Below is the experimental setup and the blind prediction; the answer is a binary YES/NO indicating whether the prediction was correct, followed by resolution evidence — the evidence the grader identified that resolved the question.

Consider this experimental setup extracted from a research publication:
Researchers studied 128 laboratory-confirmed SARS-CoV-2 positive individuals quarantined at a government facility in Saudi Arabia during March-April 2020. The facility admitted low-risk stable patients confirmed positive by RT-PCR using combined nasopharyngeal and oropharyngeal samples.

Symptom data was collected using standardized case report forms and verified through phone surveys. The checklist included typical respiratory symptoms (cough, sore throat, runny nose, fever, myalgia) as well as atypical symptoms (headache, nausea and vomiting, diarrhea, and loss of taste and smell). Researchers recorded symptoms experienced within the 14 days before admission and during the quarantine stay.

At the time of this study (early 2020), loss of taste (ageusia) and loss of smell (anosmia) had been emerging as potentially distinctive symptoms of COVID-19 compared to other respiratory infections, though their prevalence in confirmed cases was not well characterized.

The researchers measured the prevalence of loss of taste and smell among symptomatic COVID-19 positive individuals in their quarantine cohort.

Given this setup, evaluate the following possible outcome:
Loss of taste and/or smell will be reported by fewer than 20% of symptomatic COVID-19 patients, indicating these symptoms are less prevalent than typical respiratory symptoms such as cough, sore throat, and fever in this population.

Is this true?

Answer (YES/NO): NO